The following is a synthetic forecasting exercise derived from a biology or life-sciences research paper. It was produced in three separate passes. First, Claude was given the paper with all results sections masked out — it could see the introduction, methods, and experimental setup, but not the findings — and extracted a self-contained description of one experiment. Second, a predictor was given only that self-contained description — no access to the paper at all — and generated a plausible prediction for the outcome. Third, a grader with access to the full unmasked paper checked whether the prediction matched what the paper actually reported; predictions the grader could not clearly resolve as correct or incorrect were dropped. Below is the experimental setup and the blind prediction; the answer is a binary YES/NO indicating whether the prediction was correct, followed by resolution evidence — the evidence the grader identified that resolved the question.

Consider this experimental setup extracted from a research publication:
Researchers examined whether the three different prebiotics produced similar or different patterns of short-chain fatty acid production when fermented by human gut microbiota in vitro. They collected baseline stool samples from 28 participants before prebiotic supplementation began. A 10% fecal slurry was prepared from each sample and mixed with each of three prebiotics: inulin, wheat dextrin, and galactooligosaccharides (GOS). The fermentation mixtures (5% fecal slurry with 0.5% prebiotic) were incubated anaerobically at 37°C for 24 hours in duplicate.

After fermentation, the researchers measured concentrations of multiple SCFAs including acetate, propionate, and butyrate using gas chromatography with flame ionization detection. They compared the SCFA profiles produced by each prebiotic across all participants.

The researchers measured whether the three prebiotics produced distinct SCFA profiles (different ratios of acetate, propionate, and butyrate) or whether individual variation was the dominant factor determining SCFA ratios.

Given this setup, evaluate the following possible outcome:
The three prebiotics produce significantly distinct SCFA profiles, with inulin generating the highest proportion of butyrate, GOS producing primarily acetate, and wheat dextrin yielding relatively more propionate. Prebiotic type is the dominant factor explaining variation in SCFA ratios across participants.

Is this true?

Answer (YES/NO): NO